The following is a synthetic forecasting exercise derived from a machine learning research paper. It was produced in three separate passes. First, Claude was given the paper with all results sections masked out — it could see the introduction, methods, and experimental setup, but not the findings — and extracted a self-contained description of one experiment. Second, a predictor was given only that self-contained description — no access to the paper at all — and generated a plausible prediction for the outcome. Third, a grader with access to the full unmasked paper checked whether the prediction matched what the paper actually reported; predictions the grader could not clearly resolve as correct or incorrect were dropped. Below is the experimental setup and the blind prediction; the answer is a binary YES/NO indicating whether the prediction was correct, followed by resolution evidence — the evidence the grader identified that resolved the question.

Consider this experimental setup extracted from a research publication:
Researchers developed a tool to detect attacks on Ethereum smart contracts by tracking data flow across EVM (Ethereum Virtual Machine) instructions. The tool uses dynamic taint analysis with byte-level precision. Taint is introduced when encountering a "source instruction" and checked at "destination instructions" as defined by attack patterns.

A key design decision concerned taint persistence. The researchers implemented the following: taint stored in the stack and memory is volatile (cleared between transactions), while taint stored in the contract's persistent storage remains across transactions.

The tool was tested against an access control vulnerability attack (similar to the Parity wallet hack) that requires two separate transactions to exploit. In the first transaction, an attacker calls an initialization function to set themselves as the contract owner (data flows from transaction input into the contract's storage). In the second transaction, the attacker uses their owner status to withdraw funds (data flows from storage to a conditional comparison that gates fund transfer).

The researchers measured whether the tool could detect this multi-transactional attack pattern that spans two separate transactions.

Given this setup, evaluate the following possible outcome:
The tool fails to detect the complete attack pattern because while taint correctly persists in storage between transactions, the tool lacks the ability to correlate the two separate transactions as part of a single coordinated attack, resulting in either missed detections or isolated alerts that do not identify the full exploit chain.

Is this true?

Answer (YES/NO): NO